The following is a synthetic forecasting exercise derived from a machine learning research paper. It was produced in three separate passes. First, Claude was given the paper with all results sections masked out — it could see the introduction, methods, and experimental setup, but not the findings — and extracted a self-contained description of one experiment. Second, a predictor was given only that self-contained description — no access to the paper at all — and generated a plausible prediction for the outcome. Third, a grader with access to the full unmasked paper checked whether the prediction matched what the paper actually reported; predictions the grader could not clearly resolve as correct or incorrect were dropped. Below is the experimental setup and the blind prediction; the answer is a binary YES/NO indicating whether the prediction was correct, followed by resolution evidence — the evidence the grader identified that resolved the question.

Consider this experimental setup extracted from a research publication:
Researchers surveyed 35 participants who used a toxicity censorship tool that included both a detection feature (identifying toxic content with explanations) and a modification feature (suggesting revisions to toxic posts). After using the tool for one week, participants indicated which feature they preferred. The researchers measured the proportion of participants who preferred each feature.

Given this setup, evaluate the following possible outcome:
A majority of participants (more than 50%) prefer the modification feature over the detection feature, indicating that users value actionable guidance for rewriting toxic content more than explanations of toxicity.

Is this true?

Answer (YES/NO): NO